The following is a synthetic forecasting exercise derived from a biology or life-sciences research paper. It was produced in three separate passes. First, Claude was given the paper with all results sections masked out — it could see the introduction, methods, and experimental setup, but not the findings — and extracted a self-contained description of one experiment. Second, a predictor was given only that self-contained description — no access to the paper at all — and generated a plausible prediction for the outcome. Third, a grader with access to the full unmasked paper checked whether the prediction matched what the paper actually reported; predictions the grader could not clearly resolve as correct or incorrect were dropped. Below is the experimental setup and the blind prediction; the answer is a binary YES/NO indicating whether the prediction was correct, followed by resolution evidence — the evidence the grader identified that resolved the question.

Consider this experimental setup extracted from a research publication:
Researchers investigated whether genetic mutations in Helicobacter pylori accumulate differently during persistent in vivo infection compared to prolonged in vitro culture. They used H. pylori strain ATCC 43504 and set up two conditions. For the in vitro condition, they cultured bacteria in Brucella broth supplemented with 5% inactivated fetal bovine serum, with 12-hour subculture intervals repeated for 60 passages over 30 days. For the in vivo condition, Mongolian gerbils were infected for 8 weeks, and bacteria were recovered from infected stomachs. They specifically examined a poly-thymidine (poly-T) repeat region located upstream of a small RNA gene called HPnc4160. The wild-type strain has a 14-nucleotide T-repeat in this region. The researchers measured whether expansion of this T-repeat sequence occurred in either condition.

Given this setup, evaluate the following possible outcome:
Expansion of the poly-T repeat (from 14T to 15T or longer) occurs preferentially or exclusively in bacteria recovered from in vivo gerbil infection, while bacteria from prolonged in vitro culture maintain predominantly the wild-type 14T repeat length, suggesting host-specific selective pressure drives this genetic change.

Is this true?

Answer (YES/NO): YES